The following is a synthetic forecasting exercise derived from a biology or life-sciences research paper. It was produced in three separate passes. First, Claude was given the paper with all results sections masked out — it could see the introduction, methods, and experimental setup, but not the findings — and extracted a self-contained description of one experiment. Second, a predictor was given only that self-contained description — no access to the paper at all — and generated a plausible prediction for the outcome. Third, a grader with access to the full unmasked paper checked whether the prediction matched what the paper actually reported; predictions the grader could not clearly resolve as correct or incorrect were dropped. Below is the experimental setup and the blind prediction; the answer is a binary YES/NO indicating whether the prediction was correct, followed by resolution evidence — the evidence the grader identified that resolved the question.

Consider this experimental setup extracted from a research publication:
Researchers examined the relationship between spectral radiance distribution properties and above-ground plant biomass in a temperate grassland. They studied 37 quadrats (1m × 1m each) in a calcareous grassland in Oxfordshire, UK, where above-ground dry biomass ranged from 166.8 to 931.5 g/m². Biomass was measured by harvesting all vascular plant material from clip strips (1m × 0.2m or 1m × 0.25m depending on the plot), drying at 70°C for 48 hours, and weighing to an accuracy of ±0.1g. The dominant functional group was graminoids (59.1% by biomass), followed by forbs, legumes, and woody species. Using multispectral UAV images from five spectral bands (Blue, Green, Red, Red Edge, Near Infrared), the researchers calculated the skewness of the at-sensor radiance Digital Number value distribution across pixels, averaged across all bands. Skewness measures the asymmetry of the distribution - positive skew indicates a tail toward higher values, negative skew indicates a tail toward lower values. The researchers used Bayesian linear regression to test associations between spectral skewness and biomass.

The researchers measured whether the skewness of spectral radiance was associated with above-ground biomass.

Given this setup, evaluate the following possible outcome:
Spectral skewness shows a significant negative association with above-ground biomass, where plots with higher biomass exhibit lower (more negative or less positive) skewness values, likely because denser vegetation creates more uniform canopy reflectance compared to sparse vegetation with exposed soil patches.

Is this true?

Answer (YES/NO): NO